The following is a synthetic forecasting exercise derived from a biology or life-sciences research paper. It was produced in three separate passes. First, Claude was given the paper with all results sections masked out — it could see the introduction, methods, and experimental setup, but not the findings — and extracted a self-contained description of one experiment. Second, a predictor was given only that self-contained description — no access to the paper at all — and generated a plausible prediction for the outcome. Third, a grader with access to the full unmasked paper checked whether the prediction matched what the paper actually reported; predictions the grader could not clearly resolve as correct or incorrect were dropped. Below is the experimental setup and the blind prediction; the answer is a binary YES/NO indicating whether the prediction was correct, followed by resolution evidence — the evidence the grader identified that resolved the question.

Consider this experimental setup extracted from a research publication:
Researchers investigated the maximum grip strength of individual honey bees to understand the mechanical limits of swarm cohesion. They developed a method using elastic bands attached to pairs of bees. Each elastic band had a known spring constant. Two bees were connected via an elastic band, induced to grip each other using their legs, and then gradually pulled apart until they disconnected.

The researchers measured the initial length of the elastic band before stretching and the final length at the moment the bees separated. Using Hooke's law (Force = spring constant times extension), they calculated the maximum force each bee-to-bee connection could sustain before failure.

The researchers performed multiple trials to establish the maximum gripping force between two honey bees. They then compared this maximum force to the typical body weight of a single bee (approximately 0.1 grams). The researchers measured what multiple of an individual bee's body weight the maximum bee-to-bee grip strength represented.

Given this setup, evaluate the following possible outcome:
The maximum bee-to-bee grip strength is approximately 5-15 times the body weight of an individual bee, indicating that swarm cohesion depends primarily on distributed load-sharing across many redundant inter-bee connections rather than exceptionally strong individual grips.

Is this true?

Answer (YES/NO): NO